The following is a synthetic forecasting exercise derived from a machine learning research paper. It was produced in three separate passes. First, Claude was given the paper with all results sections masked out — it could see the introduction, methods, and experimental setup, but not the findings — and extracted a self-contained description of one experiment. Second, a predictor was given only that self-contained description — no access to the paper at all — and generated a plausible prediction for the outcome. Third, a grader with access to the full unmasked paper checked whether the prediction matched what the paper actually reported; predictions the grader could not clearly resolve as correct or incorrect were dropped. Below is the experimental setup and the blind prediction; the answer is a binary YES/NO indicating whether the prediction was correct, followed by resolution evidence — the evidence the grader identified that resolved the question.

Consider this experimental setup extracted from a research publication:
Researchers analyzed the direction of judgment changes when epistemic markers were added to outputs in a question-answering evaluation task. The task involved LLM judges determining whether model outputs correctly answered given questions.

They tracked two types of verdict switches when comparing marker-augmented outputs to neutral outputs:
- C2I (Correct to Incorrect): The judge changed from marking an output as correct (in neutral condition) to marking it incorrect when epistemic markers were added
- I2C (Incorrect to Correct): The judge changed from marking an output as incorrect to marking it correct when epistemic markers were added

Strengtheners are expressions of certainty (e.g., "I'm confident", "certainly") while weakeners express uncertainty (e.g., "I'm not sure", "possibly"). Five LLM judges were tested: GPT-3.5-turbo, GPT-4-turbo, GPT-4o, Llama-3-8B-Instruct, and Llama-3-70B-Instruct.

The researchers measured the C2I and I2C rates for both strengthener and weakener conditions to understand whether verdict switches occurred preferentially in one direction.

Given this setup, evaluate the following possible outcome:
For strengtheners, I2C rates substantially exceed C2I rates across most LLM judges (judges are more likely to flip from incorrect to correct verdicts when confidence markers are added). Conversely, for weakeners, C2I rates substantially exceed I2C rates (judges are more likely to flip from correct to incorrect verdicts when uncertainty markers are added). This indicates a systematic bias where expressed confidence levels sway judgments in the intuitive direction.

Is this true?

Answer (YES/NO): NO